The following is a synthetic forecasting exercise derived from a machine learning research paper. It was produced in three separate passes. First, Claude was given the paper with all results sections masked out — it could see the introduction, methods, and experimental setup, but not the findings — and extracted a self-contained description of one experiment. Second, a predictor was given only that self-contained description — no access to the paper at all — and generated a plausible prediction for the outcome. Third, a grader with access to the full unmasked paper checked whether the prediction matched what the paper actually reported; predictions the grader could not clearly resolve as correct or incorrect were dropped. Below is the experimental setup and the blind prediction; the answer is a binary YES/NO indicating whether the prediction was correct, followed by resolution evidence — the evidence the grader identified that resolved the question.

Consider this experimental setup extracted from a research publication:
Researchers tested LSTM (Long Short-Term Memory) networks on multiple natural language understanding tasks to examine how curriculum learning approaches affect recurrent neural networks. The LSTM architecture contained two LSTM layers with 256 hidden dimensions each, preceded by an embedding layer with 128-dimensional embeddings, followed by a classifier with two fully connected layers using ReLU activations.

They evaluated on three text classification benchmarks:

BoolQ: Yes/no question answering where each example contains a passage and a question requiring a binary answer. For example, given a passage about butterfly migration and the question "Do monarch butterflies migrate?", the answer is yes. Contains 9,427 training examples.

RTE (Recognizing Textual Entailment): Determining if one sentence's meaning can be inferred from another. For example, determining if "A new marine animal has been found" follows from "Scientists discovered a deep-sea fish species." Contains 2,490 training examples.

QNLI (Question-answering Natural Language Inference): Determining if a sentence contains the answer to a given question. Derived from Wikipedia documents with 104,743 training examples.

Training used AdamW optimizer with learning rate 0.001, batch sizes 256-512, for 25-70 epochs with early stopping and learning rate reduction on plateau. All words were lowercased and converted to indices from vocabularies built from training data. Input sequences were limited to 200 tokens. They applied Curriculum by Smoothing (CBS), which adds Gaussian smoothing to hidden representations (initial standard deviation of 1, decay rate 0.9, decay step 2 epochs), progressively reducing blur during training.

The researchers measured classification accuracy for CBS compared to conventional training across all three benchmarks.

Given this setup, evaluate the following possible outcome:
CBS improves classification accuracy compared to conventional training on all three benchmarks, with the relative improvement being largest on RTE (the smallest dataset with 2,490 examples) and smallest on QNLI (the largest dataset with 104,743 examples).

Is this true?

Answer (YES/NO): NO